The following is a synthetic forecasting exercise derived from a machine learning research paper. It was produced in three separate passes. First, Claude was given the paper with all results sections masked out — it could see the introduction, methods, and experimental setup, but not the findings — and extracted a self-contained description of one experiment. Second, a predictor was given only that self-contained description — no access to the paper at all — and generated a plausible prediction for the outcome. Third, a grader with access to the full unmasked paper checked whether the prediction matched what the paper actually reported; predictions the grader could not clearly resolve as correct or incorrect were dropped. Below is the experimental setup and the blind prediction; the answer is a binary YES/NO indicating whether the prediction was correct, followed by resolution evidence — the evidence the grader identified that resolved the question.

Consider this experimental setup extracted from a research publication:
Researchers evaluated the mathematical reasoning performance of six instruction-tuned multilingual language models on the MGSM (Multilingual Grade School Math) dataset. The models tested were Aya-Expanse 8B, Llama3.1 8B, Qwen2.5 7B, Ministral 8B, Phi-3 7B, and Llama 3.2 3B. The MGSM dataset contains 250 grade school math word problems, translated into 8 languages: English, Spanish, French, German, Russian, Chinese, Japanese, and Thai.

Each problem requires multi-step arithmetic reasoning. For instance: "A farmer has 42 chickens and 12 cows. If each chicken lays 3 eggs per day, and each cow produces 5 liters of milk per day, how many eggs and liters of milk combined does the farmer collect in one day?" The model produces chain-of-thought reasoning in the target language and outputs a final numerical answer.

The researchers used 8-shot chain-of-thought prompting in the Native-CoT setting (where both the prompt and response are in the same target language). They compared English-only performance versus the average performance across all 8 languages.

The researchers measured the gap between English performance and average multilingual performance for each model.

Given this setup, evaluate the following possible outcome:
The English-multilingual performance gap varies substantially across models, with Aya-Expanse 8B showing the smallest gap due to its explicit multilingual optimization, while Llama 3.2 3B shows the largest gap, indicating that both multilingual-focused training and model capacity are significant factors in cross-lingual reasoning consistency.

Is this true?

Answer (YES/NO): NO